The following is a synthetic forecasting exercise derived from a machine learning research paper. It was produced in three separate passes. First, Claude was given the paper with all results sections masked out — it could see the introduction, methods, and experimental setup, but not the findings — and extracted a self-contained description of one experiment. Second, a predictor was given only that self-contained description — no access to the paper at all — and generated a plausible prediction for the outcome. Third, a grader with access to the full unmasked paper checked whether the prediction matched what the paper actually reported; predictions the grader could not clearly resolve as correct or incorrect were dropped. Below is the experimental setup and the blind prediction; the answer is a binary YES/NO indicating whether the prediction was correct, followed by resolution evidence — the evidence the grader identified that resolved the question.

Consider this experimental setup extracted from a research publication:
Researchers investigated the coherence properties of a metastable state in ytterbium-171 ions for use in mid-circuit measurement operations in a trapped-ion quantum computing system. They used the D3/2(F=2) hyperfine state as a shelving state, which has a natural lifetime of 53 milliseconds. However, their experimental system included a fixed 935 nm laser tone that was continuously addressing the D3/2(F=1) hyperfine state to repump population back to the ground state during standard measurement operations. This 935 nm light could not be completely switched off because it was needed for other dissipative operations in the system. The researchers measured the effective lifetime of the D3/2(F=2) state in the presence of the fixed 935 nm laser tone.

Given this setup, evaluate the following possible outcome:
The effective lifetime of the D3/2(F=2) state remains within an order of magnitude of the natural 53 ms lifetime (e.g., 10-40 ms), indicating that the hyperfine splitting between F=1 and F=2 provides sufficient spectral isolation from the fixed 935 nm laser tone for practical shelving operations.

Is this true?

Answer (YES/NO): YES